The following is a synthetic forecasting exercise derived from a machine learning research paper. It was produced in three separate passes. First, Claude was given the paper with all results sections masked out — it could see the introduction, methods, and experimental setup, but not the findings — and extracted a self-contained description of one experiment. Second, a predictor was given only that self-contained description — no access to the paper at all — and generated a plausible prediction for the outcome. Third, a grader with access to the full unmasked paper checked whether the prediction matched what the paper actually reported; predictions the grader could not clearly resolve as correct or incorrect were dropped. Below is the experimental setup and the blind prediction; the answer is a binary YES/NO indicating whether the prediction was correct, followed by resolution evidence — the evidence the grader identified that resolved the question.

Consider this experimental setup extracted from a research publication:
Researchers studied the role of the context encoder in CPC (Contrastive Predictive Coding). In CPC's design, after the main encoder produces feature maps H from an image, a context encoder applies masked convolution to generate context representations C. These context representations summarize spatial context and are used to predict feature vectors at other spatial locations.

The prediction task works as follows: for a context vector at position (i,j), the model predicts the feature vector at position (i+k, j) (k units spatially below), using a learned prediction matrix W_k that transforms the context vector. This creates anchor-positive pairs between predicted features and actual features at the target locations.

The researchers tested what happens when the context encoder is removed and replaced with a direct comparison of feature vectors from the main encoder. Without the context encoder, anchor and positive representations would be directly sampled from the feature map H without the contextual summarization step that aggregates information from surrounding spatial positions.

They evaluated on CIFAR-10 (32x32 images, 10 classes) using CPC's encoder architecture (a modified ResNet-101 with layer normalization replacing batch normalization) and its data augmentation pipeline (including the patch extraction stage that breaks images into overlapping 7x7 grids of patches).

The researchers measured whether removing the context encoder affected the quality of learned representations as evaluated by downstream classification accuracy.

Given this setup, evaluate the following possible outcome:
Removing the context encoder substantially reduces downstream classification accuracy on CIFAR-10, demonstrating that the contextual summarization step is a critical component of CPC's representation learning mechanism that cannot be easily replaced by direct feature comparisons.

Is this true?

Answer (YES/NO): YES